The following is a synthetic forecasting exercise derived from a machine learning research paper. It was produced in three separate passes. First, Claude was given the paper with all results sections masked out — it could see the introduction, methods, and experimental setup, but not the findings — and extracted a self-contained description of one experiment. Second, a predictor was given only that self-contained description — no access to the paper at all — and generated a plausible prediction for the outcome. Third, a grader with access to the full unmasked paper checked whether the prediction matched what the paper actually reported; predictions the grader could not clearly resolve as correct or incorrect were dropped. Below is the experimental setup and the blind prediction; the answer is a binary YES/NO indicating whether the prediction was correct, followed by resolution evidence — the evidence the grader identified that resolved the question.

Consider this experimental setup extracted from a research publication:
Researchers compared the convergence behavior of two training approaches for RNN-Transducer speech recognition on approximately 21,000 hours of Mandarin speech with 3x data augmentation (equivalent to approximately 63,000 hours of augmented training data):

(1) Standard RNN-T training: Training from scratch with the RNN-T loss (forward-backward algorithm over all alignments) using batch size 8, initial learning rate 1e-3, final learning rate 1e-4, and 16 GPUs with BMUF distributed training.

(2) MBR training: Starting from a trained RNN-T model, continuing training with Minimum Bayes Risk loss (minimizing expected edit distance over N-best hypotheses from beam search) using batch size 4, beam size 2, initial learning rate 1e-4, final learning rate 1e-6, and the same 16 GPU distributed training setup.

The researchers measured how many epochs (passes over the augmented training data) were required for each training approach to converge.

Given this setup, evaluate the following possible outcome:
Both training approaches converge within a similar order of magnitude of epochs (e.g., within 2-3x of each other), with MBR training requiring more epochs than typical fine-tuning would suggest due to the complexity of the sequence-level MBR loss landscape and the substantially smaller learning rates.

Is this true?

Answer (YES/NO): NO